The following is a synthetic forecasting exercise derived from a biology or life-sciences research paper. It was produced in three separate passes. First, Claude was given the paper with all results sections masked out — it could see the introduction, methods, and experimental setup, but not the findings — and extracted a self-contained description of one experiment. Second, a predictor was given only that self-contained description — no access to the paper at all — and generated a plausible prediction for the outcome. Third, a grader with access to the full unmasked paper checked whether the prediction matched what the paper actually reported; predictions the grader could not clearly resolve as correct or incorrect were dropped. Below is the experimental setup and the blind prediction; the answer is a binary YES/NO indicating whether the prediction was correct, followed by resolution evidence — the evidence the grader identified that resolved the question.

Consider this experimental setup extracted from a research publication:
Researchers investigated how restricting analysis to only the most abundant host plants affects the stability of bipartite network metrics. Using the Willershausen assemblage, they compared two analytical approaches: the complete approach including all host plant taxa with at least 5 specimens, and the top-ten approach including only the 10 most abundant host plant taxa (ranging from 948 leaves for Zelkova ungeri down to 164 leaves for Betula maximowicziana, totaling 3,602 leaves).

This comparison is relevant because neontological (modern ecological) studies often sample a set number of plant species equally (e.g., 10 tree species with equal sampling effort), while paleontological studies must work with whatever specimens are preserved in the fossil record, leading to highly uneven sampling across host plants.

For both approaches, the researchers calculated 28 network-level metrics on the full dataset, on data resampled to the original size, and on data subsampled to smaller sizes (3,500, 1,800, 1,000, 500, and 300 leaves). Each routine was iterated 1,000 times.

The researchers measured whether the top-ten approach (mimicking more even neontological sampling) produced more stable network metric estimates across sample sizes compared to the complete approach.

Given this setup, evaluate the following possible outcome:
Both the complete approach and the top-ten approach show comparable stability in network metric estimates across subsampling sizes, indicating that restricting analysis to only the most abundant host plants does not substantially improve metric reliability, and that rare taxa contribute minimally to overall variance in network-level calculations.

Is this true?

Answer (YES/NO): NO